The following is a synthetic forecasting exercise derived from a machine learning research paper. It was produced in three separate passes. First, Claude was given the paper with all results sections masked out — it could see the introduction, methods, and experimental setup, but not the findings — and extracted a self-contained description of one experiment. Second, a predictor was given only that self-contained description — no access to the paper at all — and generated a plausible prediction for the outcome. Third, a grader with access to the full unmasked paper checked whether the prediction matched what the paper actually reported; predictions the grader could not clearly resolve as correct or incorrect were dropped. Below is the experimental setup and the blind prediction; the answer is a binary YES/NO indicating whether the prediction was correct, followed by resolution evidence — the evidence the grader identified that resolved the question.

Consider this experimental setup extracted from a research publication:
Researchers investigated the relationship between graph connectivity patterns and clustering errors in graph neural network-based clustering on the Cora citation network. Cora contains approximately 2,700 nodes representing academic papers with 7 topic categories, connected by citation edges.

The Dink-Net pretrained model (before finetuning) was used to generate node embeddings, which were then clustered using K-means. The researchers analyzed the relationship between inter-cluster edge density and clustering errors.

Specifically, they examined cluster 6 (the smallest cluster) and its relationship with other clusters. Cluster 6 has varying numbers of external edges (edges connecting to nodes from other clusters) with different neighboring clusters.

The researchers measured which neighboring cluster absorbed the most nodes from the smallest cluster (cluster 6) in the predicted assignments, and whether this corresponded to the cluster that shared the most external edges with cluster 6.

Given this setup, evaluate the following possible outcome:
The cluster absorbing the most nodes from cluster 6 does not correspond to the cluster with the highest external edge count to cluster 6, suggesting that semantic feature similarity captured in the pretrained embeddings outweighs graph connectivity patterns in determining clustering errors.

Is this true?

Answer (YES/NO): NO